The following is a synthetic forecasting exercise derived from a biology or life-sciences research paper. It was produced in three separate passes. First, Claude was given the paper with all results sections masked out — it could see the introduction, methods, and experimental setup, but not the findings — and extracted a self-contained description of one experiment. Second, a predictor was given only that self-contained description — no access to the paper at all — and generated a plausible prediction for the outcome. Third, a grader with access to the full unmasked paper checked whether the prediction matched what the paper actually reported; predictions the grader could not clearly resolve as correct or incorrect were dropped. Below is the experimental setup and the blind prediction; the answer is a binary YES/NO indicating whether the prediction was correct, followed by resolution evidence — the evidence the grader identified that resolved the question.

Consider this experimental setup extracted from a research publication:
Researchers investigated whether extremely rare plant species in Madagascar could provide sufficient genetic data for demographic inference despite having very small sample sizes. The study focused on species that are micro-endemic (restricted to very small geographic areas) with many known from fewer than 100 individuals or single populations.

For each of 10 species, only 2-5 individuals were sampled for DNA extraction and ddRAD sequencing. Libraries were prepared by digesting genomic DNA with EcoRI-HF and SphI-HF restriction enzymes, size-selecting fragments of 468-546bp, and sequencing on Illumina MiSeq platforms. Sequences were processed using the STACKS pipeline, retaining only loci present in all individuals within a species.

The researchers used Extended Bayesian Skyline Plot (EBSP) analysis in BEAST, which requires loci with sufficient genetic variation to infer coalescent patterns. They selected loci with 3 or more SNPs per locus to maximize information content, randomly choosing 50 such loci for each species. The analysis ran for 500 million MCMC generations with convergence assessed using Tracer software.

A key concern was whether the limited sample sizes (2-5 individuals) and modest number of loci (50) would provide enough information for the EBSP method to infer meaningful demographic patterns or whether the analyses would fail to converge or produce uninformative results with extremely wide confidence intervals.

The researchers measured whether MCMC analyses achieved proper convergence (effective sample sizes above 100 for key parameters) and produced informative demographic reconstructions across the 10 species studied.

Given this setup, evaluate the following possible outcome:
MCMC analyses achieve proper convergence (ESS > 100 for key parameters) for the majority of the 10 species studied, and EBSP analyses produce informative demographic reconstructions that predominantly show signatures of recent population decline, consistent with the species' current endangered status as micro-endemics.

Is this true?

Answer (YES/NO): YES